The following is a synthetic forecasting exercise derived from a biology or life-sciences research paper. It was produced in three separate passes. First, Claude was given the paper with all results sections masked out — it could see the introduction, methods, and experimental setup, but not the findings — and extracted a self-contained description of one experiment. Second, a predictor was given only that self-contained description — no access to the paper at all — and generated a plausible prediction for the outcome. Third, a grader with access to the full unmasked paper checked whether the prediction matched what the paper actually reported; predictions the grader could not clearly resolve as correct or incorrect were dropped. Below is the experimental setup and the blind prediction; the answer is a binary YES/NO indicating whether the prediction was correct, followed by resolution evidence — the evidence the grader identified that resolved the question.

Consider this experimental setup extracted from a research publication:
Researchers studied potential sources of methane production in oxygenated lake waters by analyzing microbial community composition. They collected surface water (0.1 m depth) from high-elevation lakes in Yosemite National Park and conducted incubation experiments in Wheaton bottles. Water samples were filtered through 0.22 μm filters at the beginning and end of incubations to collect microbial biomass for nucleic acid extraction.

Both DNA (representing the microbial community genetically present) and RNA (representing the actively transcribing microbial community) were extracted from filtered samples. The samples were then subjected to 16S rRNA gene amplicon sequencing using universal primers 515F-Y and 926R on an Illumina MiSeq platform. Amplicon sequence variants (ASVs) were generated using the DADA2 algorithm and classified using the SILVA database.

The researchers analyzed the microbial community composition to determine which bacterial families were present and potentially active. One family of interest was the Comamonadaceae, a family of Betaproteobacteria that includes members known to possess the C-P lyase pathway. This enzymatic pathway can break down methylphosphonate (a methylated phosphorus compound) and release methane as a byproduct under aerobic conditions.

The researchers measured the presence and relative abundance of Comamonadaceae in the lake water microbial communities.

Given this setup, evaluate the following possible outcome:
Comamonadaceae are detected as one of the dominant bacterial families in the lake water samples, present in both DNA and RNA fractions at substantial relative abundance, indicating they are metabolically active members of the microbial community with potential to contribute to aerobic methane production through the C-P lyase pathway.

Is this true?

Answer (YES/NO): YES